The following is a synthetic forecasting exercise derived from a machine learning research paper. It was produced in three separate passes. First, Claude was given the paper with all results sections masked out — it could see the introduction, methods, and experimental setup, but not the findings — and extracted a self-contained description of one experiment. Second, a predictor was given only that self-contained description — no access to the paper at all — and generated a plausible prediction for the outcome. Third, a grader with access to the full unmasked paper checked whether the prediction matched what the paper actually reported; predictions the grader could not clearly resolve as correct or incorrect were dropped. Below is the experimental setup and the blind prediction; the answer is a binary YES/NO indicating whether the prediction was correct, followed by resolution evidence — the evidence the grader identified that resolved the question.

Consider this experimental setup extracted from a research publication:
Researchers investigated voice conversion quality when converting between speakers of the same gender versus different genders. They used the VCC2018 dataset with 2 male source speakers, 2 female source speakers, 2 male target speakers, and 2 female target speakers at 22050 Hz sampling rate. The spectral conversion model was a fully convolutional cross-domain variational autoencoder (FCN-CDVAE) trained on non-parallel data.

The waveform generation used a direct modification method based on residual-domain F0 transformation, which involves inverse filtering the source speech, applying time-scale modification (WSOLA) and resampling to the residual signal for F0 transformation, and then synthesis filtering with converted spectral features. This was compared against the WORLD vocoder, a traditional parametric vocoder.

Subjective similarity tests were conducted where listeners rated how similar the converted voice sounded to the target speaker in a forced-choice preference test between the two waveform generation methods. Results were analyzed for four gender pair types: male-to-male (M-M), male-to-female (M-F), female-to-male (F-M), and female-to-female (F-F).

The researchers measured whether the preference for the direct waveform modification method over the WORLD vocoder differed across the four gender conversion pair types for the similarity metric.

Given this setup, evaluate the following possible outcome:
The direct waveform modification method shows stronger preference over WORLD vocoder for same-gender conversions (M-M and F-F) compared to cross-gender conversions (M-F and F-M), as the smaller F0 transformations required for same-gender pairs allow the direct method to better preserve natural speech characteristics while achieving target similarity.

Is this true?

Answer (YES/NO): NO